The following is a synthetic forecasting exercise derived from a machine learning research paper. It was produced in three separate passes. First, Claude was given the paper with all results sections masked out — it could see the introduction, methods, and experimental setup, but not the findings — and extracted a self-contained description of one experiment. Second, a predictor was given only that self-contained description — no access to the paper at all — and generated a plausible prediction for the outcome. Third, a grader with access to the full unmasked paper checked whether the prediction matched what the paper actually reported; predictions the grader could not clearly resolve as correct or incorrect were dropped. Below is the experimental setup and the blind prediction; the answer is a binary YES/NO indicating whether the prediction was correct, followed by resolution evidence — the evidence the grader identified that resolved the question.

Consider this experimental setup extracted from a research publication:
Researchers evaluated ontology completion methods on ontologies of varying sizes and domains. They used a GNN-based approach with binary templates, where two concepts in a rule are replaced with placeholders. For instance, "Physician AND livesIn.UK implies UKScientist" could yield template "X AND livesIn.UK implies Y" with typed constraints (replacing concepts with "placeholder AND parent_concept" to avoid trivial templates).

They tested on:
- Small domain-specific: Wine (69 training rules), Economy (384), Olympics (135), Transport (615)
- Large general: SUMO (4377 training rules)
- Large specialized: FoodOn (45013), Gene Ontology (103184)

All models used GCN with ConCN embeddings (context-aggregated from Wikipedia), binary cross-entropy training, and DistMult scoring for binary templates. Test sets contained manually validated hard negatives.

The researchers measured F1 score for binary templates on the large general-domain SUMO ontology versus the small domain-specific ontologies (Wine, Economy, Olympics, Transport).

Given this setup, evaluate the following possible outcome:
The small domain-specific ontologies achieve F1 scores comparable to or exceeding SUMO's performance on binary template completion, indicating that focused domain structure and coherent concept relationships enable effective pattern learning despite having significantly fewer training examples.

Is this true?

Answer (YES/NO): YES